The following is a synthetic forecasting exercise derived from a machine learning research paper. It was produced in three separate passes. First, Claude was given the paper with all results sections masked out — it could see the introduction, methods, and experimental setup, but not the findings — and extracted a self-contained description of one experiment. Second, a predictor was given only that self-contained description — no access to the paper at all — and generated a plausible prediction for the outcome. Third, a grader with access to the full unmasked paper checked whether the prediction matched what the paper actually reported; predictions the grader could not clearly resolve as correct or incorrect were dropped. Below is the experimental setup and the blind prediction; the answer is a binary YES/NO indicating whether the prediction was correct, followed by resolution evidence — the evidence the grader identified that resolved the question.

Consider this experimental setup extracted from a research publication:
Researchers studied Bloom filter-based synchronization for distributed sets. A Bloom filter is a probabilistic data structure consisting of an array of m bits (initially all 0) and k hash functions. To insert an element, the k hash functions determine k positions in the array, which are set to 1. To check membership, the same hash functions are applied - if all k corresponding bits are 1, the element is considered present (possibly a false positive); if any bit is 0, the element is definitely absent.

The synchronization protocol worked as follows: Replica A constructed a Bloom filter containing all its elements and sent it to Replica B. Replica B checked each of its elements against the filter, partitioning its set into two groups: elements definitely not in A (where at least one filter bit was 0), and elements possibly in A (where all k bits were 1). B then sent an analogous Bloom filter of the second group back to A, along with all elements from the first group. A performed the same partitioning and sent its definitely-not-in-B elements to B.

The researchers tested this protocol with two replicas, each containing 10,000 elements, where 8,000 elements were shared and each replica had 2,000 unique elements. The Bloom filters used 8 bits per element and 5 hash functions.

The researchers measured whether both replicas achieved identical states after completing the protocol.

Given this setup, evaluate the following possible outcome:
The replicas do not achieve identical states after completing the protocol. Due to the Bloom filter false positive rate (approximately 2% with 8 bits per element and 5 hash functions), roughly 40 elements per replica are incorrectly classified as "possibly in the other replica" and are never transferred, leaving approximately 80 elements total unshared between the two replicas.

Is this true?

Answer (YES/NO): YES